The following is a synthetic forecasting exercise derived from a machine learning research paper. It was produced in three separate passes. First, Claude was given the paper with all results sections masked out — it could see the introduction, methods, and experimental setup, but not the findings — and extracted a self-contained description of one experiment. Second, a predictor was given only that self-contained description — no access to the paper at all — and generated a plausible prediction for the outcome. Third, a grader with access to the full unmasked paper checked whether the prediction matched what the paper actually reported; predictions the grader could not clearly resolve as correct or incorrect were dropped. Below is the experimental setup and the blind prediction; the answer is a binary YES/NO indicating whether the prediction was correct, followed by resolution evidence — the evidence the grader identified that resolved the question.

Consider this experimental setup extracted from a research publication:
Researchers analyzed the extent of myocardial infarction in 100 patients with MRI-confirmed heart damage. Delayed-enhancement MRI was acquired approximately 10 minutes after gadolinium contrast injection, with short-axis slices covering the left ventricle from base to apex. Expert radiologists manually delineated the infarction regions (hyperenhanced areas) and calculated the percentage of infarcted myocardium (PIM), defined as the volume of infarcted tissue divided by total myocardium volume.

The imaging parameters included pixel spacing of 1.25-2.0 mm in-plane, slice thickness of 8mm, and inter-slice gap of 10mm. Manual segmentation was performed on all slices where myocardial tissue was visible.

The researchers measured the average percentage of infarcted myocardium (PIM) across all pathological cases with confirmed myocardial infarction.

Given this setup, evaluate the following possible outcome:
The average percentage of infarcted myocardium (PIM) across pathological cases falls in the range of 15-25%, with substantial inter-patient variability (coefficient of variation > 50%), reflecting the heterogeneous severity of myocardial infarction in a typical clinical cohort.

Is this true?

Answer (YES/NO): YES